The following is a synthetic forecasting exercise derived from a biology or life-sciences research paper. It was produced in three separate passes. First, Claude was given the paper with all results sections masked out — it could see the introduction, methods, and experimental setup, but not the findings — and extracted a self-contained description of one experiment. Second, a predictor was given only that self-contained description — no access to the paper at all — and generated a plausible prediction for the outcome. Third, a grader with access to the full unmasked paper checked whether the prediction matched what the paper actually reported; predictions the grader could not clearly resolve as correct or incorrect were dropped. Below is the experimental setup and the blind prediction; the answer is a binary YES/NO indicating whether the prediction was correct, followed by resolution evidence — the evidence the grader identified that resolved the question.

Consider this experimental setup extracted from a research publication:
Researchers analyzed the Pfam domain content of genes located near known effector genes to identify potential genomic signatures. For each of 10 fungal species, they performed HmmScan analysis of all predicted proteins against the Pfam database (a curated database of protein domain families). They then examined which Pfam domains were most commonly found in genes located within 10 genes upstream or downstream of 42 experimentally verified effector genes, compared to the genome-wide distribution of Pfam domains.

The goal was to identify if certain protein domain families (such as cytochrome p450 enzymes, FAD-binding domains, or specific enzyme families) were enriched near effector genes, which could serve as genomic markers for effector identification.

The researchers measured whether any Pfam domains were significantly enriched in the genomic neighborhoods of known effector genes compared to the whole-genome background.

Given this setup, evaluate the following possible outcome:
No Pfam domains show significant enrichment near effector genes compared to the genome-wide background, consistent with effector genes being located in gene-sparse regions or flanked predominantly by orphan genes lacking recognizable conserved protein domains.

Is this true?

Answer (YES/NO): NO